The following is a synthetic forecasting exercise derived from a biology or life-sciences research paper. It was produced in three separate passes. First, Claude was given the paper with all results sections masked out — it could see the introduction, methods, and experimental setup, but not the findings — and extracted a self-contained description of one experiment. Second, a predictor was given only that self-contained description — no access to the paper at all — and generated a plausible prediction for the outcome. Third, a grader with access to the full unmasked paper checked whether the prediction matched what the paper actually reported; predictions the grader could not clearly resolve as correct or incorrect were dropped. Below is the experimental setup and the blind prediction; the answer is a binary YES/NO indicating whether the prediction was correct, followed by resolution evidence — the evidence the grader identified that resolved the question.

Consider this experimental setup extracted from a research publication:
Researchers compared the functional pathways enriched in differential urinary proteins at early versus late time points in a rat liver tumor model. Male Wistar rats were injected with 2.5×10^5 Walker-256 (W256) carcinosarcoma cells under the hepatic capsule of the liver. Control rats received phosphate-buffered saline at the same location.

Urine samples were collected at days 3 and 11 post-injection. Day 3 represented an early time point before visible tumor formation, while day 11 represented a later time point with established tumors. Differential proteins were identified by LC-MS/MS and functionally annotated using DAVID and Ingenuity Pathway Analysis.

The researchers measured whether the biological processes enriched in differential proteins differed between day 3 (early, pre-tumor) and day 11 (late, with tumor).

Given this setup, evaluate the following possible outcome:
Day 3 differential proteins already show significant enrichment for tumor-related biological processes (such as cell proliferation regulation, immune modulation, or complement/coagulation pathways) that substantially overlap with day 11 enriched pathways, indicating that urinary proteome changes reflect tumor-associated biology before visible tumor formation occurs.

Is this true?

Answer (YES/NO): NO